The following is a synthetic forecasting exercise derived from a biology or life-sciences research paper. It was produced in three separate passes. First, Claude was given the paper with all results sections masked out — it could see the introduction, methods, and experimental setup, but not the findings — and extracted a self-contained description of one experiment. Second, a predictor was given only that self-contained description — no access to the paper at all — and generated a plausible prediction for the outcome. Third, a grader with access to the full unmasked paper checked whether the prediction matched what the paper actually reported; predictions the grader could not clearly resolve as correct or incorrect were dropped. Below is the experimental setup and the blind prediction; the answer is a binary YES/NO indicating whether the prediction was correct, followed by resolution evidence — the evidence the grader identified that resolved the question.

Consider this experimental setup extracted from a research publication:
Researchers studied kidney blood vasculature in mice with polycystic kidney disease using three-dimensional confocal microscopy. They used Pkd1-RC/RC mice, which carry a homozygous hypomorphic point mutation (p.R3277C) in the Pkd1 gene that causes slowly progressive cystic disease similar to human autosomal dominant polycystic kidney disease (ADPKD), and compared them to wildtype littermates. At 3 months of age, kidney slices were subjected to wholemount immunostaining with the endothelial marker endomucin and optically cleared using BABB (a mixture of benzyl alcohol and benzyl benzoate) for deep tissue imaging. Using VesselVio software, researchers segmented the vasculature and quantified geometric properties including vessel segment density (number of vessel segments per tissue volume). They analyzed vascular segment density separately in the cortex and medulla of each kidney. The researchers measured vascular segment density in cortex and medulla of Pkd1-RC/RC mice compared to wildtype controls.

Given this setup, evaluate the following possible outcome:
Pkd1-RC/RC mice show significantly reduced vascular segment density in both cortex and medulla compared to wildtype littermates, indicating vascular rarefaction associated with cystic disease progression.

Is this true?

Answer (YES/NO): NO